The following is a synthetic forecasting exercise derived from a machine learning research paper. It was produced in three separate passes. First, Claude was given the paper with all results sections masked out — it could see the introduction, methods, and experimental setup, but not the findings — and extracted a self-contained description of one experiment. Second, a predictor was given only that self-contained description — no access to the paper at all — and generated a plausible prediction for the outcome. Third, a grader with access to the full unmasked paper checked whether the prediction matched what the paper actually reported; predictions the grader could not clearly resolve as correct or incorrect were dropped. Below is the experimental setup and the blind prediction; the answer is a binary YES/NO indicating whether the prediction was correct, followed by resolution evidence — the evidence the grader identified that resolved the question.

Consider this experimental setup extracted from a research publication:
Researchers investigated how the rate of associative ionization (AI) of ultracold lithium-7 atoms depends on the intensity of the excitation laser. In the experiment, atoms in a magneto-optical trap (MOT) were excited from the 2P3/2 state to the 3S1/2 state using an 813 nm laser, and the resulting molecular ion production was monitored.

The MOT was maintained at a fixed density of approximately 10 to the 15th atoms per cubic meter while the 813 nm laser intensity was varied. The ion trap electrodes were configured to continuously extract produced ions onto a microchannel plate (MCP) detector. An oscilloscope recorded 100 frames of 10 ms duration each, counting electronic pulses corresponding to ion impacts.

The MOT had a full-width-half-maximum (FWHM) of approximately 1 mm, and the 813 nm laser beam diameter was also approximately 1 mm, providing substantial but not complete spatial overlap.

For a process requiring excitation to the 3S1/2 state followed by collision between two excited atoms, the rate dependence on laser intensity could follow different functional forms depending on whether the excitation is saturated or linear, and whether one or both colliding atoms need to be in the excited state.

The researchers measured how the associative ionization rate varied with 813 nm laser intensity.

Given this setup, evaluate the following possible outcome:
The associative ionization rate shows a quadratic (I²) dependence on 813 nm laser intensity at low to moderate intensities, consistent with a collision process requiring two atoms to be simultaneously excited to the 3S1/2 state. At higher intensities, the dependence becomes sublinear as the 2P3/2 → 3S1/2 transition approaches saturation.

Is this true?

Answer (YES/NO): NO